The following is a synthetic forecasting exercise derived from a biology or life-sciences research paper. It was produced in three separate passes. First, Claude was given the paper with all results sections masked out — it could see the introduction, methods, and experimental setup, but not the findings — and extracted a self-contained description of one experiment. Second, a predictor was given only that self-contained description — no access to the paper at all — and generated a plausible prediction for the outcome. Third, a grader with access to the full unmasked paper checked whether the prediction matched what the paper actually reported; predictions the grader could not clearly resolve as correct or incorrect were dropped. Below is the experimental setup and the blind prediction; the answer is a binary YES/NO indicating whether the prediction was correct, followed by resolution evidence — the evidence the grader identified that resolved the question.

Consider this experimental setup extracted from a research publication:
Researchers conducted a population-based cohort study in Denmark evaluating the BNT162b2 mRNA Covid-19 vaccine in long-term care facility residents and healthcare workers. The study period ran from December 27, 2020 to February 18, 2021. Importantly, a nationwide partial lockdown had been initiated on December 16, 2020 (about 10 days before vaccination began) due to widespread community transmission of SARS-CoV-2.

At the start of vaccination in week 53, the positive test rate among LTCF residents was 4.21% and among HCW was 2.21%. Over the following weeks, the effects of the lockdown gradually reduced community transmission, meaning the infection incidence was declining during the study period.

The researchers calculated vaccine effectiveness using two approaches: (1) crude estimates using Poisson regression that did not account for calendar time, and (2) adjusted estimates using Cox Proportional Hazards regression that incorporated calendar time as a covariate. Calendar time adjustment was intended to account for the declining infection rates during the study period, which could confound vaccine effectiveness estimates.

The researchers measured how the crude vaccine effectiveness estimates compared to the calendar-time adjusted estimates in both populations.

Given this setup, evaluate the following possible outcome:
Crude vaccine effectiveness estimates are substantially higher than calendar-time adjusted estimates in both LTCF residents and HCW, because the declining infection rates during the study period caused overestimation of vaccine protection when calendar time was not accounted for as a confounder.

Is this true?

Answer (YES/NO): YES